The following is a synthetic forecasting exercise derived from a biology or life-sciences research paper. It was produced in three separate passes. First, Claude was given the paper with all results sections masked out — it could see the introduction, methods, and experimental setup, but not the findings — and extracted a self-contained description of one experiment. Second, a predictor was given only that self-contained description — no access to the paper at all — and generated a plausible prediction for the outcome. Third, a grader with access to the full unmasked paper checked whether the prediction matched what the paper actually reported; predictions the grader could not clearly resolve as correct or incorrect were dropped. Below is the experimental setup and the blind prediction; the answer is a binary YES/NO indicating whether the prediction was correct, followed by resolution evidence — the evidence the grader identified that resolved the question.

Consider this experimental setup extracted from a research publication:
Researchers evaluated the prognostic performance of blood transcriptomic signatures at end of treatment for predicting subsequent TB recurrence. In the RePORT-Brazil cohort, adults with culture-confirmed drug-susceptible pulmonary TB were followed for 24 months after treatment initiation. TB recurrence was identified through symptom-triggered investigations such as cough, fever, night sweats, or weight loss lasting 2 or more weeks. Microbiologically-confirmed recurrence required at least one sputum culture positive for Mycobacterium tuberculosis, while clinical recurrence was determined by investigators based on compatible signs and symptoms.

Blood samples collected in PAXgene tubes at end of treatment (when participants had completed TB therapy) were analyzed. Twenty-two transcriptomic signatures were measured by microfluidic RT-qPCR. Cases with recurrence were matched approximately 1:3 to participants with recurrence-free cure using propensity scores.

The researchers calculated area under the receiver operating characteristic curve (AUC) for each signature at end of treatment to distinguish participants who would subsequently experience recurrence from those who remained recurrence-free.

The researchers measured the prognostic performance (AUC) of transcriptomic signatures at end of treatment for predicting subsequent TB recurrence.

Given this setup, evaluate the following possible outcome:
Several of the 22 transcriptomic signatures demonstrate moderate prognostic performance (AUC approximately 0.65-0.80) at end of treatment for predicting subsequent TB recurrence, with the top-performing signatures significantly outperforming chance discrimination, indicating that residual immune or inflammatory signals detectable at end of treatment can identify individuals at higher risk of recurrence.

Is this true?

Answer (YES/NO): NO